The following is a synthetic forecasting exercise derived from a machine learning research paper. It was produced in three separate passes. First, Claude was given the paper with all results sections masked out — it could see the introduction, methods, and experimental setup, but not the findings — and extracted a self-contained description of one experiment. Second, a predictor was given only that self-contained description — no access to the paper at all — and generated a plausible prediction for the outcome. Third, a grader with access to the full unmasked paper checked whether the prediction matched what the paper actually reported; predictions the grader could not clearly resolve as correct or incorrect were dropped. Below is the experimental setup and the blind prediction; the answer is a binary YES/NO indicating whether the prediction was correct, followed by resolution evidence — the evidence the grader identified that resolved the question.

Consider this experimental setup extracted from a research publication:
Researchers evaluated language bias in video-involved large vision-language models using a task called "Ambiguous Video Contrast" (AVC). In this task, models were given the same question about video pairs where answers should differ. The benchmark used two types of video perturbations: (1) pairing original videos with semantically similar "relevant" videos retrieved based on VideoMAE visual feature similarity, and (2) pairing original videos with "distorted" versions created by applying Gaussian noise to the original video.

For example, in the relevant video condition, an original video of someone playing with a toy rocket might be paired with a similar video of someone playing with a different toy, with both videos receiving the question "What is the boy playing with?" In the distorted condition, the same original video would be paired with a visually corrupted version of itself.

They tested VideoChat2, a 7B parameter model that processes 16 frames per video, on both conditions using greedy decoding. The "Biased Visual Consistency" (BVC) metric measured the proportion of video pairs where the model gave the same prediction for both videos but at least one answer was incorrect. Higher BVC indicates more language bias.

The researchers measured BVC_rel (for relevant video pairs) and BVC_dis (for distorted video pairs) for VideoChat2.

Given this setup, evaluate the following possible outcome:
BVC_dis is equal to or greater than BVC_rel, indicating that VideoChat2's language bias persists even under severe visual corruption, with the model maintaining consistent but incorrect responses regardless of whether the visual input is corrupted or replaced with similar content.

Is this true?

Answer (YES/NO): YES